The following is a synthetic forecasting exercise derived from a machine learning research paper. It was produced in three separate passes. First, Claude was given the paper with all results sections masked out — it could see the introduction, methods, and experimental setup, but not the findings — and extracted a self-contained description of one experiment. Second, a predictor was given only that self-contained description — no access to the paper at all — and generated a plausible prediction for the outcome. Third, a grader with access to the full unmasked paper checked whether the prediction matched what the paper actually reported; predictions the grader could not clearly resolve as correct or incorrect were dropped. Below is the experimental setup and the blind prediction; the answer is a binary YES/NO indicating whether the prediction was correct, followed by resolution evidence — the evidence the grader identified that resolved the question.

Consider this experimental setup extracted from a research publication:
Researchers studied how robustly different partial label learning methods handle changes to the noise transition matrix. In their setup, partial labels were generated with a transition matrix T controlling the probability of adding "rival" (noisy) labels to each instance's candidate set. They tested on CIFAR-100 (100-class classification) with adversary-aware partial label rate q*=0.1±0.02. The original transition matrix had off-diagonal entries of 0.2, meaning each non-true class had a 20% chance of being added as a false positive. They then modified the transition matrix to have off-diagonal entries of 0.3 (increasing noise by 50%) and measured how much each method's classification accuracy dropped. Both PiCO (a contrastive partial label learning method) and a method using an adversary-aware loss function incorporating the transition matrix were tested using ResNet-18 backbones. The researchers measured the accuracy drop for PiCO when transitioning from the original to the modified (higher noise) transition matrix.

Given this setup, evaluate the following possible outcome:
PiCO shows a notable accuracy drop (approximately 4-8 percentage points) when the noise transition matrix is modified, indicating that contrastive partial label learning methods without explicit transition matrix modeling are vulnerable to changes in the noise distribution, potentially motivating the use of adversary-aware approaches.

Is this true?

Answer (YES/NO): NO